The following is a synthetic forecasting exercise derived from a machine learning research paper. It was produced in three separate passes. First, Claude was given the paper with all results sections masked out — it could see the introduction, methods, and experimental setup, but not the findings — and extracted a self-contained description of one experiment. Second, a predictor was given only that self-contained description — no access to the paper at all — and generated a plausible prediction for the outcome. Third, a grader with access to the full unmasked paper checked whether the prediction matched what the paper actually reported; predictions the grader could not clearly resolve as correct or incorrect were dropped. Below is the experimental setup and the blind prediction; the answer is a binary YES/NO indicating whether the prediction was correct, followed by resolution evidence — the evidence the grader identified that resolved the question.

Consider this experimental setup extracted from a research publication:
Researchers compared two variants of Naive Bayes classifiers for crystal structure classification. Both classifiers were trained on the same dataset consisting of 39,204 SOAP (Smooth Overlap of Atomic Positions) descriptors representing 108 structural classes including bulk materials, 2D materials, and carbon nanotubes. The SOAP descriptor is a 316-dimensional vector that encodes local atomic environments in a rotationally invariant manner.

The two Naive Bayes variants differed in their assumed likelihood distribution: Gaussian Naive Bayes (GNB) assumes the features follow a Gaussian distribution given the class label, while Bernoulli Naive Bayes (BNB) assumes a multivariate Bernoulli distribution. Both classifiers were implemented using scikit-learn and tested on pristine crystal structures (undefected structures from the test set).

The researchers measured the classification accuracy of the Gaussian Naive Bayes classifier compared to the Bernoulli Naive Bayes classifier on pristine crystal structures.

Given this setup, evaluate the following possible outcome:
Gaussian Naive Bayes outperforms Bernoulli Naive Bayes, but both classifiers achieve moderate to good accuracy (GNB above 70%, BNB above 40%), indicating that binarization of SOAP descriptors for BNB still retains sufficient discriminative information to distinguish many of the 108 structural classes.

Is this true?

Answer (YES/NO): NO